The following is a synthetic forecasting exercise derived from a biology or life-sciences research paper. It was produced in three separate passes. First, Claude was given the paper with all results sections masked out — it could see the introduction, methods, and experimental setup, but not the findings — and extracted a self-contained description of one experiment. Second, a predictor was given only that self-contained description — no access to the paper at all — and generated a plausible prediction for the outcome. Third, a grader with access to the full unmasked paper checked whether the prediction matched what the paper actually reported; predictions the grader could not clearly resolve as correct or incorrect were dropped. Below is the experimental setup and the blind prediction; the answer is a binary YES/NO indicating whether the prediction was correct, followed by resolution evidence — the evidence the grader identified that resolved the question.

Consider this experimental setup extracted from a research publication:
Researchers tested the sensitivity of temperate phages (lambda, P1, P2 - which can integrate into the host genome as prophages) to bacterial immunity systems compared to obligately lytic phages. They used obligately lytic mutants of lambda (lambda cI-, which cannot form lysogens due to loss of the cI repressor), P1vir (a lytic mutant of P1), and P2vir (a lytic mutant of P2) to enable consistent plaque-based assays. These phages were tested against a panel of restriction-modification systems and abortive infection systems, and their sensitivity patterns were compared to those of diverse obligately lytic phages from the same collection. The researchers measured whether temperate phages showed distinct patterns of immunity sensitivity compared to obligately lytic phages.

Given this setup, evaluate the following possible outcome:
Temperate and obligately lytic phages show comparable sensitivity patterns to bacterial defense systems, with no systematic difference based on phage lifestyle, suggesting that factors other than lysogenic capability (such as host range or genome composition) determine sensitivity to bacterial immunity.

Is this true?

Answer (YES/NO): NO